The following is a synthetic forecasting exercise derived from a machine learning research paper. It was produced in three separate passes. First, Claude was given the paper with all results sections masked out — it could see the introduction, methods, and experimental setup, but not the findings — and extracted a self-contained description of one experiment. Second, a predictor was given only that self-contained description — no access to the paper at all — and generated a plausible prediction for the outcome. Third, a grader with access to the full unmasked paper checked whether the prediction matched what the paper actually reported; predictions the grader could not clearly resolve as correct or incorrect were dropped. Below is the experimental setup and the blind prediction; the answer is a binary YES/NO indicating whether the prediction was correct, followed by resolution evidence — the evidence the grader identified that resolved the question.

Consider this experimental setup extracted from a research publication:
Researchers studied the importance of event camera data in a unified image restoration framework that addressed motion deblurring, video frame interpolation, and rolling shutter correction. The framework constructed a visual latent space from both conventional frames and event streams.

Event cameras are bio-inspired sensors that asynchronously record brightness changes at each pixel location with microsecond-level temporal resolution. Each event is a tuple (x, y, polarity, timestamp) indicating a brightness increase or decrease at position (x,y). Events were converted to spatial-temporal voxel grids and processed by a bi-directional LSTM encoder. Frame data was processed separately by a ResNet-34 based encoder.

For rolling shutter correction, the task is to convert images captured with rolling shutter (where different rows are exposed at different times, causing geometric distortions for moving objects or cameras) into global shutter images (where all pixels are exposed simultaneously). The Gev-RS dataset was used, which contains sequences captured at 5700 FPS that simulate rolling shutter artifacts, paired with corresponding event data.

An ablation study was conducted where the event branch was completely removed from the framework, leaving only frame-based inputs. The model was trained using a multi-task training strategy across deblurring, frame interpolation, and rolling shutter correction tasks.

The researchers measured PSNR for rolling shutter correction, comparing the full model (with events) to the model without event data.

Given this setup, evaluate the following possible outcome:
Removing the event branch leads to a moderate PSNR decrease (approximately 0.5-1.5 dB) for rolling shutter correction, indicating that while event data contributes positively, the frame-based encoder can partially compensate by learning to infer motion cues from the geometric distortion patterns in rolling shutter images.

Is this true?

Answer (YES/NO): NO